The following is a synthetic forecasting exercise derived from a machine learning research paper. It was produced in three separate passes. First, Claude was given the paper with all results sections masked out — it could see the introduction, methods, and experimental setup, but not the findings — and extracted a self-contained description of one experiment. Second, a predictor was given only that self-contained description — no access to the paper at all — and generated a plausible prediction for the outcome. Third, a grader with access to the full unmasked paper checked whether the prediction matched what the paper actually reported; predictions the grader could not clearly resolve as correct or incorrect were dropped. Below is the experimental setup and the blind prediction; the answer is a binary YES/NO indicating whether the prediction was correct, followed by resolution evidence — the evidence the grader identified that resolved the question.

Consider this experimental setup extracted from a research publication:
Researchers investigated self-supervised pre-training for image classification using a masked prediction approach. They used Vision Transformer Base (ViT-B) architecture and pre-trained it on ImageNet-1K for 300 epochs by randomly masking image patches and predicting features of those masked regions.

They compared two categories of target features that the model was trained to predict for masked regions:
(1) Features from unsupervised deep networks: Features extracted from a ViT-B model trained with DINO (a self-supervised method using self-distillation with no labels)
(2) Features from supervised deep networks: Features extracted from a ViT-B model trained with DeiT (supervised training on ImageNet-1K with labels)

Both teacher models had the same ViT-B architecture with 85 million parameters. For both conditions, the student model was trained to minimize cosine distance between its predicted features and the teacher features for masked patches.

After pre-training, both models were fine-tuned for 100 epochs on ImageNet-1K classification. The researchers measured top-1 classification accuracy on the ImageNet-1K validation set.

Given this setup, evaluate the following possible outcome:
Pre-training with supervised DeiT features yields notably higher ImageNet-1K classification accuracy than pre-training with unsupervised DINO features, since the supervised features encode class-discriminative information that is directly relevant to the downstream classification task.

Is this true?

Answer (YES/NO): NO